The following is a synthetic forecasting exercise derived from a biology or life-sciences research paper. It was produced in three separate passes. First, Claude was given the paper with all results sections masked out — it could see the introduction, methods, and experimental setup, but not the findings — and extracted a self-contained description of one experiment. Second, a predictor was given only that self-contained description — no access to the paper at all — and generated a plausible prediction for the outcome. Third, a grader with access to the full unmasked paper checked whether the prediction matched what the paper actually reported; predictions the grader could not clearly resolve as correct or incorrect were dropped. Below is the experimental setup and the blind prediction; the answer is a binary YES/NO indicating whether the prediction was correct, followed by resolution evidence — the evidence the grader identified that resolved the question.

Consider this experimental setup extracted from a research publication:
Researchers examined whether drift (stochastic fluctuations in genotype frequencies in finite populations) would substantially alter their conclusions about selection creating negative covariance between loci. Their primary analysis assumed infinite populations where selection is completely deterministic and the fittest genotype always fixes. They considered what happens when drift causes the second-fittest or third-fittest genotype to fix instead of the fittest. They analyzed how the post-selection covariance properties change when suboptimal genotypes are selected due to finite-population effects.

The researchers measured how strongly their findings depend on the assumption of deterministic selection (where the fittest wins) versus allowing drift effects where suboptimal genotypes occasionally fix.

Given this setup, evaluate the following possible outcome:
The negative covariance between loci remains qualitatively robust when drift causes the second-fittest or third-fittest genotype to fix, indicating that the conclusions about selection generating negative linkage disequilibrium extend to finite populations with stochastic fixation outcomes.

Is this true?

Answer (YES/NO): YES